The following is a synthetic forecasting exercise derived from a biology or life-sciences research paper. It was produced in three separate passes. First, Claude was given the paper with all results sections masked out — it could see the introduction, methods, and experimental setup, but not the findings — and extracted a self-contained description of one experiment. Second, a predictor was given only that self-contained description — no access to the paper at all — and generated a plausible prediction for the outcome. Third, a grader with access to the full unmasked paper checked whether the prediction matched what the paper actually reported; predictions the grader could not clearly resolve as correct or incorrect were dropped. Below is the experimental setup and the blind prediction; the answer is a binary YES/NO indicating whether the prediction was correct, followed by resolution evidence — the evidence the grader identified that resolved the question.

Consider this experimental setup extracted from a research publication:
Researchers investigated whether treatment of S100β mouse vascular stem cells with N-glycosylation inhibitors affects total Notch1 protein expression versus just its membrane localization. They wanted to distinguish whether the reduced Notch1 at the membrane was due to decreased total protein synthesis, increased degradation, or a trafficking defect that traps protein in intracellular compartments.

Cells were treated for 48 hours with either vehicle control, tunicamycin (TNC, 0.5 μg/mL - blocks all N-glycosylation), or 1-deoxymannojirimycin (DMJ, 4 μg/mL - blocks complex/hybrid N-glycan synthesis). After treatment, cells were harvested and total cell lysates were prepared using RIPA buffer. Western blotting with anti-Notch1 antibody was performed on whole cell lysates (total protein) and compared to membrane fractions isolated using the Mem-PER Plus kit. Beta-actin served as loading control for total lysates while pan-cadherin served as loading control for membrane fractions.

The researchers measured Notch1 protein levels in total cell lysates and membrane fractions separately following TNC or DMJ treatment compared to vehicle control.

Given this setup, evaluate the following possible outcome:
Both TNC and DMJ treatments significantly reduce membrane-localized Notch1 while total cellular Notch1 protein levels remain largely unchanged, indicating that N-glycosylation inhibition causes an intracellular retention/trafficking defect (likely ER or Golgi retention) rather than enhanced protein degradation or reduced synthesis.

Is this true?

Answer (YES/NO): YES